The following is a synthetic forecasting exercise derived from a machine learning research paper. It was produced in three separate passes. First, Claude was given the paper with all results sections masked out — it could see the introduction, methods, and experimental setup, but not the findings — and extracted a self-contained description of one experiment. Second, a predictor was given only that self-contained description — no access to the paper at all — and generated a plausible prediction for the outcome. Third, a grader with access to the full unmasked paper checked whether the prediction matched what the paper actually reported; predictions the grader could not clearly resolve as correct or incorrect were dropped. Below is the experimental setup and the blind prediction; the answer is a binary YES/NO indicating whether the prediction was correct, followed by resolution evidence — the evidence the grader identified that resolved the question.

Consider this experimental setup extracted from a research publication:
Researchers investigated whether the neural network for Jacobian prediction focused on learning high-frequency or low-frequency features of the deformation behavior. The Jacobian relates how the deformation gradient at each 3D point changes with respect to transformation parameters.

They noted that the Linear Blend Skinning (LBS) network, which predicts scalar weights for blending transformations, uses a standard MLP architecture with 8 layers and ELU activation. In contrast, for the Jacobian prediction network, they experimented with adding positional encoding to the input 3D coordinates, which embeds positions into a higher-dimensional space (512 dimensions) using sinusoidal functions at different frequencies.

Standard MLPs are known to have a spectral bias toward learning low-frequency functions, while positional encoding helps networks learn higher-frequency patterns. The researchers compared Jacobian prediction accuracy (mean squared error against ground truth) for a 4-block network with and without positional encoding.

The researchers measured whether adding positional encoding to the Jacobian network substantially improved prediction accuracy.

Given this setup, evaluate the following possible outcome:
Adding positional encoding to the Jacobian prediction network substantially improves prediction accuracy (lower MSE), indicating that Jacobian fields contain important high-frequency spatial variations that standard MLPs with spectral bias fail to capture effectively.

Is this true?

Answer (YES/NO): YES